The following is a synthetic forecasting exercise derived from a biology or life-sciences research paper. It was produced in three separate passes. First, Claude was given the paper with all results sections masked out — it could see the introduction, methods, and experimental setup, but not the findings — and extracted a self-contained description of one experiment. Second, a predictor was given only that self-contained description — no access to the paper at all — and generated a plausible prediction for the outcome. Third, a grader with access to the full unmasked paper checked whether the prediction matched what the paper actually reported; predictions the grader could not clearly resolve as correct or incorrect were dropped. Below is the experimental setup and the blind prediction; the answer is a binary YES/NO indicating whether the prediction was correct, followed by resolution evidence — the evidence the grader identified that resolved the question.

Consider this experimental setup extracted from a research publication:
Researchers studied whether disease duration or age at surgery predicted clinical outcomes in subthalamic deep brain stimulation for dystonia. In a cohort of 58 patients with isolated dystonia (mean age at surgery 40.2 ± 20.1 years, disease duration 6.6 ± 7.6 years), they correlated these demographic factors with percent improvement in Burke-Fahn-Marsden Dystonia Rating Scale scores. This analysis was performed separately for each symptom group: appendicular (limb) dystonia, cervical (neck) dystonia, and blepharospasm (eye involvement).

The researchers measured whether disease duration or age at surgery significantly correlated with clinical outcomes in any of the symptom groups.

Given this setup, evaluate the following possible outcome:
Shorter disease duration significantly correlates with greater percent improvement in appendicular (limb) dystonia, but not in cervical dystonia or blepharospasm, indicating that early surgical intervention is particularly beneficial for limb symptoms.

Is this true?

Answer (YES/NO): NO